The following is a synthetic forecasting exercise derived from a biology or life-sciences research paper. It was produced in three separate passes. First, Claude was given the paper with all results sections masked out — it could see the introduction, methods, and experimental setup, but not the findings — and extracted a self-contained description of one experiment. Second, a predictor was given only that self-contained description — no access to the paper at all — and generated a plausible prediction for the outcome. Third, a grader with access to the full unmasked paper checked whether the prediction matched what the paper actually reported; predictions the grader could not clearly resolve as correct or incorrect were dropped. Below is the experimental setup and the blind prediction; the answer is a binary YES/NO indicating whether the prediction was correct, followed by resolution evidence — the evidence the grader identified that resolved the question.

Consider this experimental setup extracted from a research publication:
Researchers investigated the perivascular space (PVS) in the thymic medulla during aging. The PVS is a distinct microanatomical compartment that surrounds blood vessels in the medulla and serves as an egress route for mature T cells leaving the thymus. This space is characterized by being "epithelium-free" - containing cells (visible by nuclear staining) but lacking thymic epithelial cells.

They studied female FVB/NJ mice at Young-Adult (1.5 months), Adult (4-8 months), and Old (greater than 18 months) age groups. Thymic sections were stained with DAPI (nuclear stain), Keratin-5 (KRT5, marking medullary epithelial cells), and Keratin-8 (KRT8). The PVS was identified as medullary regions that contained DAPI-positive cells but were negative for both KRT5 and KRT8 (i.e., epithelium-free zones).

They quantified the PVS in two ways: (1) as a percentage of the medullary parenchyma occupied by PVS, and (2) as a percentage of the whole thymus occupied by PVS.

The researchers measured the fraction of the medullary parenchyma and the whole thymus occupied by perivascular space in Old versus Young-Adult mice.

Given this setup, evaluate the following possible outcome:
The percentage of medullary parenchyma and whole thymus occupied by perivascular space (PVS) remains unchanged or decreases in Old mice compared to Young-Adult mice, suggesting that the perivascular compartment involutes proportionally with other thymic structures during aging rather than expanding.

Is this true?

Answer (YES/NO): NO